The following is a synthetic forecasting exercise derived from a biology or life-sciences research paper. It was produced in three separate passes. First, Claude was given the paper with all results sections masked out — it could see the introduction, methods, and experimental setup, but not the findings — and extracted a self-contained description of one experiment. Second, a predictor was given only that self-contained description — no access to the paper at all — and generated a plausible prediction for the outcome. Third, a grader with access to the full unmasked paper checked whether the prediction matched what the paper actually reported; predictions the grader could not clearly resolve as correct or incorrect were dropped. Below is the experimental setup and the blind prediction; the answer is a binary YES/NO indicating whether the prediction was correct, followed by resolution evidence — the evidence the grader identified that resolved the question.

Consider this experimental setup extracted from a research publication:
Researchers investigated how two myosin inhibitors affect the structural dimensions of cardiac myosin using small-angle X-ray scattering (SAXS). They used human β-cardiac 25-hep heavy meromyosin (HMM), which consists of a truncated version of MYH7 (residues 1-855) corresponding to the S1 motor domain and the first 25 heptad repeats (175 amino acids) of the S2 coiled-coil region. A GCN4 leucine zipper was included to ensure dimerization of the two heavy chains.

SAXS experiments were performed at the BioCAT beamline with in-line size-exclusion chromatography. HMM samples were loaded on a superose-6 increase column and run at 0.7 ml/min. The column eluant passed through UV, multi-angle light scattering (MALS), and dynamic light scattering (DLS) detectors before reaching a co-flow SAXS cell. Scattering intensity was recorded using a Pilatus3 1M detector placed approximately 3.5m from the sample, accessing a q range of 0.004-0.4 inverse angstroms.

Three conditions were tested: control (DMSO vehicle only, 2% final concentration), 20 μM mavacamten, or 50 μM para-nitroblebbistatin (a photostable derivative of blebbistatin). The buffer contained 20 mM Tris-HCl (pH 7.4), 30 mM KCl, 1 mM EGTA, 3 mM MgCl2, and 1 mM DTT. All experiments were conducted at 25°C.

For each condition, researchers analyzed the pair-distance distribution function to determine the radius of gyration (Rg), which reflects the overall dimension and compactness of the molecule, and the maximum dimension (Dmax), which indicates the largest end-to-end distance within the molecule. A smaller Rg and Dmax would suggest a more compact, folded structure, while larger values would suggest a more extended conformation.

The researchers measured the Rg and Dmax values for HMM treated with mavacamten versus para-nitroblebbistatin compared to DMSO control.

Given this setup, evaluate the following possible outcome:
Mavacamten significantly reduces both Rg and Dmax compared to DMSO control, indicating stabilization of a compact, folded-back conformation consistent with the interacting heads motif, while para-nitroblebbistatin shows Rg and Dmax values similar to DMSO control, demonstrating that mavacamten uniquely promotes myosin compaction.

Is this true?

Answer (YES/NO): NO